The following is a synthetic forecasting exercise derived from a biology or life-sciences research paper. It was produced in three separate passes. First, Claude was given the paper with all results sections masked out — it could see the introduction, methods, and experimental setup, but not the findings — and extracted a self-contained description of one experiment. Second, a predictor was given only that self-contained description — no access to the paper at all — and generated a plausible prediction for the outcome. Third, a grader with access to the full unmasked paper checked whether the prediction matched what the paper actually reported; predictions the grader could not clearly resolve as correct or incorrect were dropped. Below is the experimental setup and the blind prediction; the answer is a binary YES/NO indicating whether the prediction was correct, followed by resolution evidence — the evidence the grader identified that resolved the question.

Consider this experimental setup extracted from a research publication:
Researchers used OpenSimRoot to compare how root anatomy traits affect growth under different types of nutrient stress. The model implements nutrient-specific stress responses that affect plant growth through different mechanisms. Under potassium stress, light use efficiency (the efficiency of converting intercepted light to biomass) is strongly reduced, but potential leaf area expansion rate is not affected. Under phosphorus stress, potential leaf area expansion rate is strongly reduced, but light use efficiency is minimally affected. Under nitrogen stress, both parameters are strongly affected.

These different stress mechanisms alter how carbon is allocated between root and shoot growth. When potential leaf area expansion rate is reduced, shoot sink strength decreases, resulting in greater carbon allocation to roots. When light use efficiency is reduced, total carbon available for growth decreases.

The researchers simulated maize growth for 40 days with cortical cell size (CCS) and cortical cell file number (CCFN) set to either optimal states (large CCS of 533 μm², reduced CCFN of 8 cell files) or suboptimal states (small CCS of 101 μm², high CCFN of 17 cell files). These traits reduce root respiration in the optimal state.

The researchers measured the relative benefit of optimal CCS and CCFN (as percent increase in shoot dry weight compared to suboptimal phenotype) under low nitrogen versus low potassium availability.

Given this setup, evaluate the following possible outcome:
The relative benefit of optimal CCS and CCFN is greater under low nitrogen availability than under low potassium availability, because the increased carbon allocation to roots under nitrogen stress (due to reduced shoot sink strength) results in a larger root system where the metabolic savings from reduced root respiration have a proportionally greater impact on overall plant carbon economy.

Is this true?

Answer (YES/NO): YES